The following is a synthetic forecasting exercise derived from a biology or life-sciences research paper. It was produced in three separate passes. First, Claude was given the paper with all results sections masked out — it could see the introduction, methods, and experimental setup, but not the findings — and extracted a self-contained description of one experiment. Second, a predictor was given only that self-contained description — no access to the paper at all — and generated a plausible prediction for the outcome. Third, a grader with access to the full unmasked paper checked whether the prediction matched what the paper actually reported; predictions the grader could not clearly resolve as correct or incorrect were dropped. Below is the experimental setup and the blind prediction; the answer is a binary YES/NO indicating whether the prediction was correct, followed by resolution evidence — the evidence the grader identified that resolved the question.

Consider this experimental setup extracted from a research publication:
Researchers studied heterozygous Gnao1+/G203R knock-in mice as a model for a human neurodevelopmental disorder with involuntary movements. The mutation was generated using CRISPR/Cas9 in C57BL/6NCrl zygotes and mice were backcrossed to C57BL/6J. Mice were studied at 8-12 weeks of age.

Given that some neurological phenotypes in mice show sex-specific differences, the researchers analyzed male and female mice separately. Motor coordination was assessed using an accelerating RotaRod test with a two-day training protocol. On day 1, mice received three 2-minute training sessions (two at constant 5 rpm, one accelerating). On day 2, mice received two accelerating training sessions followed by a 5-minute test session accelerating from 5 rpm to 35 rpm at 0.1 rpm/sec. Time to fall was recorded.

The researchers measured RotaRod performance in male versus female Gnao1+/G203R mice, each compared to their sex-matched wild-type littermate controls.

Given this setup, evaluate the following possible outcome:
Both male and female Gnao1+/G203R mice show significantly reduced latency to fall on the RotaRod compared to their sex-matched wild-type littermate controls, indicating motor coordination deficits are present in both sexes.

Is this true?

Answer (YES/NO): NO